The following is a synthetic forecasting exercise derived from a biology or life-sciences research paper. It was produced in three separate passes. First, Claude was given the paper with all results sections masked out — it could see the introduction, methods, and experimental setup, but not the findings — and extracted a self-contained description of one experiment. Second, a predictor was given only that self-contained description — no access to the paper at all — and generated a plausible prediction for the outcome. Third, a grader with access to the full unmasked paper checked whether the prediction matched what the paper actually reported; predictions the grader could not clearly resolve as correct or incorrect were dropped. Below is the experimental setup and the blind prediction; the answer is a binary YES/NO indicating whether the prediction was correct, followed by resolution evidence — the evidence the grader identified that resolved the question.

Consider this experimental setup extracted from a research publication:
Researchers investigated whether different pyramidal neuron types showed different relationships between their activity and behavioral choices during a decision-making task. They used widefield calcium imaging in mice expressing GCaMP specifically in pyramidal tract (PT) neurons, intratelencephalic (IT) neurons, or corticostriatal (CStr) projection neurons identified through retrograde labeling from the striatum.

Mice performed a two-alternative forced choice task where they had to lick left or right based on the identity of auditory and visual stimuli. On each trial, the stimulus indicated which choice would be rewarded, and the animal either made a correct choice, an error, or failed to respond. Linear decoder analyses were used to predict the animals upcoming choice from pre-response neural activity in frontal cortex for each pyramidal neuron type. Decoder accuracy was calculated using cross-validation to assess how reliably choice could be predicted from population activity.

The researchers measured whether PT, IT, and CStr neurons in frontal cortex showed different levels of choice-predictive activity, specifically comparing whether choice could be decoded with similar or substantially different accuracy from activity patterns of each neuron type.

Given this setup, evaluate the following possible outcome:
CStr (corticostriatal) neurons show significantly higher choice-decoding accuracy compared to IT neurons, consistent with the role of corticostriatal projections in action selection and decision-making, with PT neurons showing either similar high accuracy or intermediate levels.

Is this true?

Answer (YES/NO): NO